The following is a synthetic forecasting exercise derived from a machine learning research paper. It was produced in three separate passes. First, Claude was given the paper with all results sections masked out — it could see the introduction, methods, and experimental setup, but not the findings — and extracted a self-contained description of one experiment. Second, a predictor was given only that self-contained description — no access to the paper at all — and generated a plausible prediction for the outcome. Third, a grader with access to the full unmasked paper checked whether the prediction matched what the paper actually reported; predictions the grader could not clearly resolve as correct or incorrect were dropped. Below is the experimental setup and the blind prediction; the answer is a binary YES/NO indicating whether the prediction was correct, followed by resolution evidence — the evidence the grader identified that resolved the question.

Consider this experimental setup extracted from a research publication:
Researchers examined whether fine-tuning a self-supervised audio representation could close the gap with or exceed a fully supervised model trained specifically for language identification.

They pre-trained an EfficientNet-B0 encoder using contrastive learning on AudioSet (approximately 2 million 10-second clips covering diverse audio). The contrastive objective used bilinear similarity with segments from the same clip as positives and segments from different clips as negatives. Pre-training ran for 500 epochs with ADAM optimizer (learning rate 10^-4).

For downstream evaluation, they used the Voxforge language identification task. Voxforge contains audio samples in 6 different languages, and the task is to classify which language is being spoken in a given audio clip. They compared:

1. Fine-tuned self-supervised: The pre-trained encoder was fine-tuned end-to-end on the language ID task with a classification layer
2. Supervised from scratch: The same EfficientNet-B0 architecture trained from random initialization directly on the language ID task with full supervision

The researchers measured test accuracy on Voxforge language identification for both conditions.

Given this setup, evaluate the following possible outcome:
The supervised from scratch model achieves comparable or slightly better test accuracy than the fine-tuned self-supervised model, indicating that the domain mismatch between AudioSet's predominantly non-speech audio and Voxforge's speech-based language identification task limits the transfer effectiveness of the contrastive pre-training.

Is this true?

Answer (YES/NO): YES